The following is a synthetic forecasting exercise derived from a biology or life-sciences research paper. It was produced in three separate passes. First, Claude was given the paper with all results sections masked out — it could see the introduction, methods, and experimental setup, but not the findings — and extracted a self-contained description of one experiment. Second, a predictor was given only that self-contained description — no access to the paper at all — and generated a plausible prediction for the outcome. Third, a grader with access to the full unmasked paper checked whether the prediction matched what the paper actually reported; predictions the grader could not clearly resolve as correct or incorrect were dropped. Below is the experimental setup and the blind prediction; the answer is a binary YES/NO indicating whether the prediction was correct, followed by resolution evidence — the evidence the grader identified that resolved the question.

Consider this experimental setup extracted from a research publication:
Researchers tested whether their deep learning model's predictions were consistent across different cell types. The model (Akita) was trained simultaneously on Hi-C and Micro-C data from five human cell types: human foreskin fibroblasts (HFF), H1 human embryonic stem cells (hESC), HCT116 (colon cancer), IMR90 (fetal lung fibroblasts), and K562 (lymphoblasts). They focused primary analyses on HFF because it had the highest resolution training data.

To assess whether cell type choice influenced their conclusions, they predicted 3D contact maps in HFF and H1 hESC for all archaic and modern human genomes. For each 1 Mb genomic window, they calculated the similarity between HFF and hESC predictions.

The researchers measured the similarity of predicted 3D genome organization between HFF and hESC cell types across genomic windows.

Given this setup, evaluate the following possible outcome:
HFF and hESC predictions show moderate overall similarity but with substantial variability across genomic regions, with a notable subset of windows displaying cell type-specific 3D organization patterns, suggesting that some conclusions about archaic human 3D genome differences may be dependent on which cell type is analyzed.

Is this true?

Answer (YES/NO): NO